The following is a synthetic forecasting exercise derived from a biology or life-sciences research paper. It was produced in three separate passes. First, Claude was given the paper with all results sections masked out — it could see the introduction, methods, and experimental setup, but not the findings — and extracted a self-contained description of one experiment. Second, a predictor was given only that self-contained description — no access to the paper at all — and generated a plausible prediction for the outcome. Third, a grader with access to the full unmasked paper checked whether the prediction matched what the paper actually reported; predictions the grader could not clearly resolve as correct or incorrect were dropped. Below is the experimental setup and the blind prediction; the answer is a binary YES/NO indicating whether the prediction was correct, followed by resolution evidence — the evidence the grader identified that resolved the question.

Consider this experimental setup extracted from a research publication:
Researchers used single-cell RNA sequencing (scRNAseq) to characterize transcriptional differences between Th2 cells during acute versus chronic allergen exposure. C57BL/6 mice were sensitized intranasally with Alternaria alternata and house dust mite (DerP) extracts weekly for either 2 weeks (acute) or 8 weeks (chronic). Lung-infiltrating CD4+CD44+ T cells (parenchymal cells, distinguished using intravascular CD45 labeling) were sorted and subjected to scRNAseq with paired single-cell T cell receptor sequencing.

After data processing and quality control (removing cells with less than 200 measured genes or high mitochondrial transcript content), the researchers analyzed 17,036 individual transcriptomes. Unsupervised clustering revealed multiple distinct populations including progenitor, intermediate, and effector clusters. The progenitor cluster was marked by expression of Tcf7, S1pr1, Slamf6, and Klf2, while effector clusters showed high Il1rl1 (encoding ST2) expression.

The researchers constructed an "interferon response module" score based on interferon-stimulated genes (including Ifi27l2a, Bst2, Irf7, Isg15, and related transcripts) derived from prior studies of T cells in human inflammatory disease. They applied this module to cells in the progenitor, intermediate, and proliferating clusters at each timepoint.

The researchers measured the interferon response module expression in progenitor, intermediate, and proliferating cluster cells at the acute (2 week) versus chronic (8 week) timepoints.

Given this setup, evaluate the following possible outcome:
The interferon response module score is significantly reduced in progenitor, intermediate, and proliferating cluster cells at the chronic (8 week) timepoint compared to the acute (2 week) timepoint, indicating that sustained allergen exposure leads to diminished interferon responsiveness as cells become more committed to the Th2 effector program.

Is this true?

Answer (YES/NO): YES